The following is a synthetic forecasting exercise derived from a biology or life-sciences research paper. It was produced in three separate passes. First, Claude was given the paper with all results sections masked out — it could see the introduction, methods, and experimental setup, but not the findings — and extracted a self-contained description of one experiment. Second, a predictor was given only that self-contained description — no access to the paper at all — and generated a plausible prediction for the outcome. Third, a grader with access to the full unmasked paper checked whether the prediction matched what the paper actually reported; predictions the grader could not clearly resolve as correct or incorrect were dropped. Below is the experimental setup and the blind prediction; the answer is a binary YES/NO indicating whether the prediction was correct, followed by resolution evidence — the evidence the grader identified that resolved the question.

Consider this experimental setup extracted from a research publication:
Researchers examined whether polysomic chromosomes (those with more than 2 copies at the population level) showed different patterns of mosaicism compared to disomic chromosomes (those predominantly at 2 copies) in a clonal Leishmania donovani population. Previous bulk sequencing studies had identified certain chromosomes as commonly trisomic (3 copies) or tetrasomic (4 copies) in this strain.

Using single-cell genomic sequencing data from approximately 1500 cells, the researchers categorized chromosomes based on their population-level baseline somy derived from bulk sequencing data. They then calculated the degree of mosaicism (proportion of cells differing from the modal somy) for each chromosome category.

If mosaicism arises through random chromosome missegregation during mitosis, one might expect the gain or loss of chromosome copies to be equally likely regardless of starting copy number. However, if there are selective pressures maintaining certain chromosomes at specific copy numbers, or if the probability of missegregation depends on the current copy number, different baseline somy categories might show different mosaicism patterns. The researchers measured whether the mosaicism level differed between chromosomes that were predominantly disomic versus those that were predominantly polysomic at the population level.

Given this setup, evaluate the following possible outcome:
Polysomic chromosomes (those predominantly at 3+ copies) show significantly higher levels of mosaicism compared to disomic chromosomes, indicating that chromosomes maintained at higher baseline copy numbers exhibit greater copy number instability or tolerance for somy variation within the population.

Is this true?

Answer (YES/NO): YES